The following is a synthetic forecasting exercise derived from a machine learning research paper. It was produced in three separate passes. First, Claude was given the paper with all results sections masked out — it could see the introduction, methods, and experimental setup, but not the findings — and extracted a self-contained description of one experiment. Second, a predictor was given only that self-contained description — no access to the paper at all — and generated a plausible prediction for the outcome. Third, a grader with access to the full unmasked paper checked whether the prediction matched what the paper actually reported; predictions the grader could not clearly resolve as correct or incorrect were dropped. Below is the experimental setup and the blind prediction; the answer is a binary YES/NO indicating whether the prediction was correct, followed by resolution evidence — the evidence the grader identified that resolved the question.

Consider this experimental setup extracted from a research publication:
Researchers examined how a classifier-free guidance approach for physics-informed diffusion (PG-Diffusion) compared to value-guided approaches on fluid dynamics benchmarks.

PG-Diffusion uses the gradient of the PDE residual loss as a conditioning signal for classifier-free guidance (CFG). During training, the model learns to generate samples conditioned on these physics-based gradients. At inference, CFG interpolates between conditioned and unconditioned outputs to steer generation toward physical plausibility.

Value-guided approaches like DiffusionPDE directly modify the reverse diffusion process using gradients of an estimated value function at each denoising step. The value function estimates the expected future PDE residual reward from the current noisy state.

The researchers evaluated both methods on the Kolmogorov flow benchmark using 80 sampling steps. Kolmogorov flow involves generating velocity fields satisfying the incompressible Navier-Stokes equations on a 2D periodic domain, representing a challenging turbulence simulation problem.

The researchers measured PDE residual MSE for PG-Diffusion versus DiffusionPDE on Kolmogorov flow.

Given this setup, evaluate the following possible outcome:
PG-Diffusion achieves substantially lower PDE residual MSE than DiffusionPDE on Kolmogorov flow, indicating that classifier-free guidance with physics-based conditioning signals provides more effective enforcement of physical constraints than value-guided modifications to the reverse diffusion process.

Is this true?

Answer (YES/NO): NO